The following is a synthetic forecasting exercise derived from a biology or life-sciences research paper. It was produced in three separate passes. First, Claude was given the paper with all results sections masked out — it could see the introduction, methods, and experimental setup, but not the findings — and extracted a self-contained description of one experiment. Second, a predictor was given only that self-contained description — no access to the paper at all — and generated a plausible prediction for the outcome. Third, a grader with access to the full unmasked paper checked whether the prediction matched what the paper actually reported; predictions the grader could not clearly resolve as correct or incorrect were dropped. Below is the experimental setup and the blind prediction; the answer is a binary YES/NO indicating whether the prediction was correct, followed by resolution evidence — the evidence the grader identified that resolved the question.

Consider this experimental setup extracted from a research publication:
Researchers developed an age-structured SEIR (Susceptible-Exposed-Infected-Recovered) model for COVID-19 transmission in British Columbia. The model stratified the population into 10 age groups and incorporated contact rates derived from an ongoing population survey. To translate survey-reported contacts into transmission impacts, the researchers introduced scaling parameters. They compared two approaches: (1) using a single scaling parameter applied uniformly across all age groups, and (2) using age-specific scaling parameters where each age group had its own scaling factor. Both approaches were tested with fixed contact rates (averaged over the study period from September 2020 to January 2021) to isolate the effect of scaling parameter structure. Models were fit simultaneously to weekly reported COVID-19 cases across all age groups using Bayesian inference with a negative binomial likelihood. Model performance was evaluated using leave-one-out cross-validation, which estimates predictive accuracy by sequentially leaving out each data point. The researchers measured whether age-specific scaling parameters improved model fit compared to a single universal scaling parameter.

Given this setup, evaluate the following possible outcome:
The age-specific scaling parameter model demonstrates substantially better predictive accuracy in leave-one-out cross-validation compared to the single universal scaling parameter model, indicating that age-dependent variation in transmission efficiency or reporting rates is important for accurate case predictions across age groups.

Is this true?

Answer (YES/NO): YES